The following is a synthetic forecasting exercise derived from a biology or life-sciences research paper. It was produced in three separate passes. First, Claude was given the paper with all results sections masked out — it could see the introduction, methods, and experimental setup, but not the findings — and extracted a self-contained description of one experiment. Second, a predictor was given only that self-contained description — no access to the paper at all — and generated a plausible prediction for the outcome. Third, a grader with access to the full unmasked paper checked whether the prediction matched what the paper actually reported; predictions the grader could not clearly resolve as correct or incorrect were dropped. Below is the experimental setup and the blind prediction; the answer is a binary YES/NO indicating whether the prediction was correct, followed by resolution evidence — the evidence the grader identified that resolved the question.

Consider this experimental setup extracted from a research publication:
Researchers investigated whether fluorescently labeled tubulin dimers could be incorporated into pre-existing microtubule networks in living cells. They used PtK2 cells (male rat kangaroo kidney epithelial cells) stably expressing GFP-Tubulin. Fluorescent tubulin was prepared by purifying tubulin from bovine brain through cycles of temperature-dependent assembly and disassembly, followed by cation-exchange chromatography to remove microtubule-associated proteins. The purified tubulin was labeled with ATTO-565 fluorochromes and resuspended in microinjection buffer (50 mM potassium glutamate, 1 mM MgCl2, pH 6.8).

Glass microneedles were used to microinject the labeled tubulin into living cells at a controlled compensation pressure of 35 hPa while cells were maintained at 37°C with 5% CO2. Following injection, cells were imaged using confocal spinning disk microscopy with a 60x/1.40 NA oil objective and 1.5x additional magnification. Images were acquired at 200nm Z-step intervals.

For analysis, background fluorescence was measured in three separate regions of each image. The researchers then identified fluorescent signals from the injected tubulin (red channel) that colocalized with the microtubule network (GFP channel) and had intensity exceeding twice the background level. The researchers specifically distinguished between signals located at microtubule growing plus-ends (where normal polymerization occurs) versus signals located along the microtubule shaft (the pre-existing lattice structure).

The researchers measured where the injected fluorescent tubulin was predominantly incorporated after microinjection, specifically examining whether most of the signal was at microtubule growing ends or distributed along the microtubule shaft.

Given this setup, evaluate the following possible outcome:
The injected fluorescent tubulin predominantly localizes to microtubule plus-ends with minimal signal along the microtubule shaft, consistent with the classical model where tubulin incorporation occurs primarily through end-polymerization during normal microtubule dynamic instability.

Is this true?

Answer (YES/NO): NO